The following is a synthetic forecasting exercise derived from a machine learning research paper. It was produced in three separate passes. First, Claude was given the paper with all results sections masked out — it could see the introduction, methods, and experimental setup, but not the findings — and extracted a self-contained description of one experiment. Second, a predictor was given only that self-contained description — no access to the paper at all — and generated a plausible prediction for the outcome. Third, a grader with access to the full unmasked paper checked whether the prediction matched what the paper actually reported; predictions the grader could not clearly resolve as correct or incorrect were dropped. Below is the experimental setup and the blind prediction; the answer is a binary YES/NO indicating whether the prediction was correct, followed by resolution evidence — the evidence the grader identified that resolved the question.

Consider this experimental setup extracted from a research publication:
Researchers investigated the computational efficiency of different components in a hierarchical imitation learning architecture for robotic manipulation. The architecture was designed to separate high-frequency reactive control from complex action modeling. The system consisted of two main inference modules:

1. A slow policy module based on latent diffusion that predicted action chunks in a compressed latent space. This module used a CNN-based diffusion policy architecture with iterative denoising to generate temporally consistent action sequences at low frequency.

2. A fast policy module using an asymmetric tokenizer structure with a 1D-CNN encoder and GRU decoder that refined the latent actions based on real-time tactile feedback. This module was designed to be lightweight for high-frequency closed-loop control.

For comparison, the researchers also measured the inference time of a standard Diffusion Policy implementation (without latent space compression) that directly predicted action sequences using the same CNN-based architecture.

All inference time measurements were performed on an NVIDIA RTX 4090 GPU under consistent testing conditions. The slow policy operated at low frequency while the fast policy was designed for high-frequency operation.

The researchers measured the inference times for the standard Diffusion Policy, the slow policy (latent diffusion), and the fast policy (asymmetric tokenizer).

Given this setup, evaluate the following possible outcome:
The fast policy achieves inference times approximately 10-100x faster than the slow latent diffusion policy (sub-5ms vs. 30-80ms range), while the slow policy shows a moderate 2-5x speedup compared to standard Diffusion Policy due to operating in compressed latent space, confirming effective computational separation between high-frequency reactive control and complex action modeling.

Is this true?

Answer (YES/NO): NO